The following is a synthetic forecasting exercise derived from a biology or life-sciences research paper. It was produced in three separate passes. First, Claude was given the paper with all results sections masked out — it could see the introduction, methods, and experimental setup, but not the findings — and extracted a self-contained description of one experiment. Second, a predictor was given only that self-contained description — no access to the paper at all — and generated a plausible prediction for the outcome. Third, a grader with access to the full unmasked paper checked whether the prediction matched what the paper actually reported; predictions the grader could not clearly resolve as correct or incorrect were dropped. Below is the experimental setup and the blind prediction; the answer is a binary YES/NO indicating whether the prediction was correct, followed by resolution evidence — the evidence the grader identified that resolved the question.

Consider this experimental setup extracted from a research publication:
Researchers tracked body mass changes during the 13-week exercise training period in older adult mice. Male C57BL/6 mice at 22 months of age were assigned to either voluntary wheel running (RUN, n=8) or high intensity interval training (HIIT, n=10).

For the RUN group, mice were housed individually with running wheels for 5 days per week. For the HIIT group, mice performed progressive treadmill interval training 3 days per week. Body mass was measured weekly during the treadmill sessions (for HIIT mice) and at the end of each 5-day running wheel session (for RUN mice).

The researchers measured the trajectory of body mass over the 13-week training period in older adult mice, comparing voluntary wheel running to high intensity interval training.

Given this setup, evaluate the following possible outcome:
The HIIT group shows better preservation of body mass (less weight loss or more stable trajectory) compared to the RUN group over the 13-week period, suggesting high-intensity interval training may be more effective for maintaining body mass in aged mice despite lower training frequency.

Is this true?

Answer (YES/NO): NO